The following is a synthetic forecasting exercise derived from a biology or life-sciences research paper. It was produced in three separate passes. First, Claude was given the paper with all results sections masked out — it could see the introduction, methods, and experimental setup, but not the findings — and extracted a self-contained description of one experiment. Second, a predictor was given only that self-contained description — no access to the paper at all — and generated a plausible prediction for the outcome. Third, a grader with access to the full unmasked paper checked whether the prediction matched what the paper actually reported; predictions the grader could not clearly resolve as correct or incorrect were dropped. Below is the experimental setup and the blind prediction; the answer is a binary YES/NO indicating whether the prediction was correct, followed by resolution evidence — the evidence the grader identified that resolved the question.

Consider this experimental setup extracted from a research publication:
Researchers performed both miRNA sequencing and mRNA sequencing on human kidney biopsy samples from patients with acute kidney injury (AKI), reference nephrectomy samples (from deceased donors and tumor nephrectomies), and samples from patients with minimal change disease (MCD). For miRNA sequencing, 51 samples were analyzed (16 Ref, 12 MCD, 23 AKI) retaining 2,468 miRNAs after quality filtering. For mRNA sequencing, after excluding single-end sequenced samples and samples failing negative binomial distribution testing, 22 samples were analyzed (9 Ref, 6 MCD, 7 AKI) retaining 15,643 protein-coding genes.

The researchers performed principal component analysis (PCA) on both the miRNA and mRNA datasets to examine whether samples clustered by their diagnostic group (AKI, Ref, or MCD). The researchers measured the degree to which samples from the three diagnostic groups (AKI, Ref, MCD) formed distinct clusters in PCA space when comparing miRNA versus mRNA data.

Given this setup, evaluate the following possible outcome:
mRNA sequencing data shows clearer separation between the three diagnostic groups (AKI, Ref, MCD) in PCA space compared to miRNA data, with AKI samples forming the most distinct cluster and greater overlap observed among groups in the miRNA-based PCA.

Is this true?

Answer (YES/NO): NO